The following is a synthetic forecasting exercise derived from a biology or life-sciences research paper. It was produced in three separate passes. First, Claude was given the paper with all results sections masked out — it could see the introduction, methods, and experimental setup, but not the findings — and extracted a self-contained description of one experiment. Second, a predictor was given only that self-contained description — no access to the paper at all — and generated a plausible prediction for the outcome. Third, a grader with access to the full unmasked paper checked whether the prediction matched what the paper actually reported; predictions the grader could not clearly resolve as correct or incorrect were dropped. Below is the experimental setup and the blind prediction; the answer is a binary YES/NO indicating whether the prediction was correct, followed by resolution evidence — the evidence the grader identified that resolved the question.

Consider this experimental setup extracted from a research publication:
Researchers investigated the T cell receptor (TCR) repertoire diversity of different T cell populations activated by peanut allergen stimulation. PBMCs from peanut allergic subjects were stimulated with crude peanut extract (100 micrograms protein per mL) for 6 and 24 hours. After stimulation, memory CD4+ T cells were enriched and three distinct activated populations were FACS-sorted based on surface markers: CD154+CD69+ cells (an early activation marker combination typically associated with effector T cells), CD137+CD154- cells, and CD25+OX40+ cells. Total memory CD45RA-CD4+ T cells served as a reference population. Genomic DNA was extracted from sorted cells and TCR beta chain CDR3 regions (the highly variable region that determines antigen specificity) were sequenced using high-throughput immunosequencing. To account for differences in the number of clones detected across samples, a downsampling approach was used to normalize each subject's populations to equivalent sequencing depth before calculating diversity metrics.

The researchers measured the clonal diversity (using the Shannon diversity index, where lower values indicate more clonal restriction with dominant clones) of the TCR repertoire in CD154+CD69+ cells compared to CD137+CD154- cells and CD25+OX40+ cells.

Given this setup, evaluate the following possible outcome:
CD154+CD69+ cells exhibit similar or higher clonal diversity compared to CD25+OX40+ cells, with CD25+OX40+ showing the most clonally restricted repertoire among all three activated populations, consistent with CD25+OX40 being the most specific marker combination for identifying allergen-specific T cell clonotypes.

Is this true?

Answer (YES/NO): NO